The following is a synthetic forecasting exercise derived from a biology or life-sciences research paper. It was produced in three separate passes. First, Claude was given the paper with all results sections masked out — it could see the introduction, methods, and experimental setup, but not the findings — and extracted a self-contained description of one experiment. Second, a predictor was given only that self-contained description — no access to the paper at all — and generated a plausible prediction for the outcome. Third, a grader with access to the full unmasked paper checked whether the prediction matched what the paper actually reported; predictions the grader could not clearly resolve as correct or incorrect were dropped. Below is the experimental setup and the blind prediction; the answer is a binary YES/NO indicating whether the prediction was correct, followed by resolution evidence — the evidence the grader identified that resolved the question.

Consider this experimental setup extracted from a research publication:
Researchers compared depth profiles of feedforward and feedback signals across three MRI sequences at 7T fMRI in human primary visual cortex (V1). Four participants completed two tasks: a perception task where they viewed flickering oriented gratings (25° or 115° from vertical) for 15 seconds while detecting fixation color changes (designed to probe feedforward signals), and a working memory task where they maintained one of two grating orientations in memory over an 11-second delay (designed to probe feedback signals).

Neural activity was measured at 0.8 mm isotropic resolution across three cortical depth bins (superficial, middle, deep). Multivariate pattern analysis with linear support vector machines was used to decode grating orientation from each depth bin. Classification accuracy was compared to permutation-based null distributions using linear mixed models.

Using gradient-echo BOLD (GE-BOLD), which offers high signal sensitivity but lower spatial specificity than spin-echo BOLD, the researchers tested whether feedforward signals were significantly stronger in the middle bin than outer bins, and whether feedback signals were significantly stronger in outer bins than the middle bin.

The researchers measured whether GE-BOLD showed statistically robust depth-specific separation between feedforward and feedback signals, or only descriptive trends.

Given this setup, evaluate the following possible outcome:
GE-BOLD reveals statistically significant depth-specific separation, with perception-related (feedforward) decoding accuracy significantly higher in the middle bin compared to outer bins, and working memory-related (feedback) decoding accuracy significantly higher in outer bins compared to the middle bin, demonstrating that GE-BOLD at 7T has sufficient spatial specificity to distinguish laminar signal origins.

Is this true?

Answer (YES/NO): NO